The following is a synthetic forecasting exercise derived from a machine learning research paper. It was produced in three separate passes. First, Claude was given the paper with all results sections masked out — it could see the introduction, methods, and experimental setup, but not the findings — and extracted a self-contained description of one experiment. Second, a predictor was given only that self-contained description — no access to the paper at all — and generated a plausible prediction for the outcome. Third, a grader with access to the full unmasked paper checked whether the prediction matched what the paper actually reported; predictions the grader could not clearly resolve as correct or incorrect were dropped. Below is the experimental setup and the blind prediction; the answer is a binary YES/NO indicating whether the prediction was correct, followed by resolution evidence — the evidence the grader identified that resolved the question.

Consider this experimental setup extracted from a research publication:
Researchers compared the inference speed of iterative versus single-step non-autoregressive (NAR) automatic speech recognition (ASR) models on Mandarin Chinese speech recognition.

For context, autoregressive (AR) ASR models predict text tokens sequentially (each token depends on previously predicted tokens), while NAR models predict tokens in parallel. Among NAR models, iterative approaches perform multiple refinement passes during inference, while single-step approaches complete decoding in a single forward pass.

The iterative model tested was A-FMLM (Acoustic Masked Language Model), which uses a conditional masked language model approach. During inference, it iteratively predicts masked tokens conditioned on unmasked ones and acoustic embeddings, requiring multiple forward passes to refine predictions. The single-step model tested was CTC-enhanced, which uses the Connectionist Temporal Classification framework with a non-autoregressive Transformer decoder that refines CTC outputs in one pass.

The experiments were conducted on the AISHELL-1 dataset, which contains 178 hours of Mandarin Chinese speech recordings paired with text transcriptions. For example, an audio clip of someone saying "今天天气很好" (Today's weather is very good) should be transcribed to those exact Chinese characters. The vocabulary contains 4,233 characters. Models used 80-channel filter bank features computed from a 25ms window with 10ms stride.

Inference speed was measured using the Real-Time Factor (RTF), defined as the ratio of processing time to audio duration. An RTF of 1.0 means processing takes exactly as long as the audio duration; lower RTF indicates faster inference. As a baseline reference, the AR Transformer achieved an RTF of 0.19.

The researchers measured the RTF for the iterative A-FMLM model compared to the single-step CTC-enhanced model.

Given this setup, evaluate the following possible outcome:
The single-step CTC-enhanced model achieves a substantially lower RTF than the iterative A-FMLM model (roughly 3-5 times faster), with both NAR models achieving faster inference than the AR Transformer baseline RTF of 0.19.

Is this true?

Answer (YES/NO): NO